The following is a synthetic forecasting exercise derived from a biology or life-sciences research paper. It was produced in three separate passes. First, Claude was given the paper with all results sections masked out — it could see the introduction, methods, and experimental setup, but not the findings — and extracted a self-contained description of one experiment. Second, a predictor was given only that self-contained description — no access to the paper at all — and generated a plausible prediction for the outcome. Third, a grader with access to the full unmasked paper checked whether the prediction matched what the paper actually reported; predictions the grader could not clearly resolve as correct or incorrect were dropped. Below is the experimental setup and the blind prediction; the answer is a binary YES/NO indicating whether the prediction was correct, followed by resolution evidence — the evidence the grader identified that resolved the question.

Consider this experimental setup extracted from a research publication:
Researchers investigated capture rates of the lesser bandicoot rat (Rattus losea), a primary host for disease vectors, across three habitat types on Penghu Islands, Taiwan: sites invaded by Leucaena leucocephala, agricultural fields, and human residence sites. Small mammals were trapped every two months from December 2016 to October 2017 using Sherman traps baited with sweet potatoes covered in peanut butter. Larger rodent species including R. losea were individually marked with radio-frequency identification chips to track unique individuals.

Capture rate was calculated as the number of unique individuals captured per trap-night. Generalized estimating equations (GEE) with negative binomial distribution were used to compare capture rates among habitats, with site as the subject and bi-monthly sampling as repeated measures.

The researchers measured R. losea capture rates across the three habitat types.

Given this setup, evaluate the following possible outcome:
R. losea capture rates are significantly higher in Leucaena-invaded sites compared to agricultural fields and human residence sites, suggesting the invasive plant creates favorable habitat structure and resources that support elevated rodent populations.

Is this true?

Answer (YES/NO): YES